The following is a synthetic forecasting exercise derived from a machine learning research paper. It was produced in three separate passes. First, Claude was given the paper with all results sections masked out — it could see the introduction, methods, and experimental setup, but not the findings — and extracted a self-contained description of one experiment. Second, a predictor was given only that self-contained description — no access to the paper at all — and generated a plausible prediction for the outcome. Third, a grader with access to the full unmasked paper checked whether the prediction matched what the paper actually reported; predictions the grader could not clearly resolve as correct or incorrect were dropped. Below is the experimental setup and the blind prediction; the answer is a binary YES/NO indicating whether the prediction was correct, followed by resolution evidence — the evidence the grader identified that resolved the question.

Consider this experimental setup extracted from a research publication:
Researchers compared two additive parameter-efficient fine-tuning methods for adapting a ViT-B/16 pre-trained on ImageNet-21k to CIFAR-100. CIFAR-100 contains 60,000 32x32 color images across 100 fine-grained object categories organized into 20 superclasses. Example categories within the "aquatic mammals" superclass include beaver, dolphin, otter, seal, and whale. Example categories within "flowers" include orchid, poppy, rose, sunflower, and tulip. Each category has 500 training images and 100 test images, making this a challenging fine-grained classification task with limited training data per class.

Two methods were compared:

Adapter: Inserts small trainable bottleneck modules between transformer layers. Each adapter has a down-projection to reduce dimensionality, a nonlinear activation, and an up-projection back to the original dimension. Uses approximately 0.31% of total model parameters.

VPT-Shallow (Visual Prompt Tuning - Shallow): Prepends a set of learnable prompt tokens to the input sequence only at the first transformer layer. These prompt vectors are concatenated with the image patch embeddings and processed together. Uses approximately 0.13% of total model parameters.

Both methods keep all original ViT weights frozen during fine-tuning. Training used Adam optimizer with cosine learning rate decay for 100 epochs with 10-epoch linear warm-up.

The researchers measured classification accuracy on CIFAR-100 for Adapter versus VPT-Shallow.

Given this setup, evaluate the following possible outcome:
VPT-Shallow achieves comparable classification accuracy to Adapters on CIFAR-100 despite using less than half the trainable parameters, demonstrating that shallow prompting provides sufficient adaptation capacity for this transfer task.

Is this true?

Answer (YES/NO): NO